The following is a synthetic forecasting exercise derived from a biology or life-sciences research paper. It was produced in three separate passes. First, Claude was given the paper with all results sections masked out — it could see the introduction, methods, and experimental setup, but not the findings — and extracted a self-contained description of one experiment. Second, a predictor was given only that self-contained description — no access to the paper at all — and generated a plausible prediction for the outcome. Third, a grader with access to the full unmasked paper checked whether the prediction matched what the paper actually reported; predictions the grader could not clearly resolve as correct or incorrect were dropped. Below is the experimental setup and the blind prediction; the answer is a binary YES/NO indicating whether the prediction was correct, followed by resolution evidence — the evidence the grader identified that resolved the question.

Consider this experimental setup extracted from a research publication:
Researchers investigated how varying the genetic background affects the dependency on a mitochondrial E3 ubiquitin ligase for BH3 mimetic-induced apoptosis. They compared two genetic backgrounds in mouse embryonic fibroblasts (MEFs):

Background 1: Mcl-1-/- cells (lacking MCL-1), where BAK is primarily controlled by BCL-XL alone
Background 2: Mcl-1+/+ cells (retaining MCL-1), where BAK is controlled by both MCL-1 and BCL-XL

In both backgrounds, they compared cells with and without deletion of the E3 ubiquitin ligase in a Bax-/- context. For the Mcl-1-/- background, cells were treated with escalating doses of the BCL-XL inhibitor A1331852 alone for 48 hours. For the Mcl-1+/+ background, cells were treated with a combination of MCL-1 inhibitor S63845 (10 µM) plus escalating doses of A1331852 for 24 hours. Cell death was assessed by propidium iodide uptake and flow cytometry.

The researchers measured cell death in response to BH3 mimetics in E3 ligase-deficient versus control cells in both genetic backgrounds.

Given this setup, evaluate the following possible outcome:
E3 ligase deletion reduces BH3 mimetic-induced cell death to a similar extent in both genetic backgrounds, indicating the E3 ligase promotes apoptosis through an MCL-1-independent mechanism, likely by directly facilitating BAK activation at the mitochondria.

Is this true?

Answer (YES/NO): NO